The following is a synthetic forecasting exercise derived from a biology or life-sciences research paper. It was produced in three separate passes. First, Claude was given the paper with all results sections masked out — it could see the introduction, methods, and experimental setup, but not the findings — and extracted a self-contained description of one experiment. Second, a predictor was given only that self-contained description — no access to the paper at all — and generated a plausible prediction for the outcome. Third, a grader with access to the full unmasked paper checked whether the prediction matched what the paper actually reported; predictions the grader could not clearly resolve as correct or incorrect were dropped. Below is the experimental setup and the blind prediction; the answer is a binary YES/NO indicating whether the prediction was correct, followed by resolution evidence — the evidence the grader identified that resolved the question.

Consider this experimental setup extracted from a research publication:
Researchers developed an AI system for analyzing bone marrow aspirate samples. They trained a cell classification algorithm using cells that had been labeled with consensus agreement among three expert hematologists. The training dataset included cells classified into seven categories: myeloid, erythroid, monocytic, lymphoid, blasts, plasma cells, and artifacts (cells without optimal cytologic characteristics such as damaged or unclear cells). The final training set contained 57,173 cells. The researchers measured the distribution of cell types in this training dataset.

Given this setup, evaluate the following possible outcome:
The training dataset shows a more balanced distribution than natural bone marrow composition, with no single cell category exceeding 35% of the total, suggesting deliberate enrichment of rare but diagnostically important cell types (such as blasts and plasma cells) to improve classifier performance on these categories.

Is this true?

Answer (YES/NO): NO